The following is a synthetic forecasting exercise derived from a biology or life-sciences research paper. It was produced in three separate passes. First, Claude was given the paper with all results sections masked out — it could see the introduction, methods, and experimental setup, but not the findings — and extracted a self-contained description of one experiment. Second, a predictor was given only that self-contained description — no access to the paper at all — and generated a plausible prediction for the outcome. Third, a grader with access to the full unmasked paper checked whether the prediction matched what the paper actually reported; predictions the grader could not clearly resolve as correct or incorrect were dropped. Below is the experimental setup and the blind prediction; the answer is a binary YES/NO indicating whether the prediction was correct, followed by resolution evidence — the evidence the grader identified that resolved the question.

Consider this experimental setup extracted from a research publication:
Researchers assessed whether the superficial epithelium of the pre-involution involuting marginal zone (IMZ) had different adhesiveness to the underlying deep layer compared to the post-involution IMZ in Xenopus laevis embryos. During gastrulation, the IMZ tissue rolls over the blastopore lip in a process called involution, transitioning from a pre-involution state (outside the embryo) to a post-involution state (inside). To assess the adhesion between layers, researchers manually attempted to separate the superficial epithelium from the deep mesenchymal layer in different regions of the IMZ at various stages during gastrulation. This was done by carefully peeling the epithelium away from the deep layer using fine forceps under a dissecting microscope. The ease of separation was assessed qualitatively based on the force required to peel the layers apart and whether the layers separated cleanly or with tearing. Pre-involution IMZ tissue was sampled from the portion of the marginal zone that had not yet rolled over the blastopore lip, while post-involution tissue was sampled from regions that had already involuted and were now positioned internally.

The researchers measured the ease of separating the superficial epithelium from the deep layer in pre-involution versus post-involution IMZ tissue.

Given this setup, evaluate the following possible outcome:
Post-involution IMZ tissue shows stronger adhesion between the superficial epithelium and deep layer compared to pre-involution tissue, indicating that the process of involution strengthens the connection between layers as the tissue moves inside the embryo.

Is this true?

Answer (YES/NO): YES